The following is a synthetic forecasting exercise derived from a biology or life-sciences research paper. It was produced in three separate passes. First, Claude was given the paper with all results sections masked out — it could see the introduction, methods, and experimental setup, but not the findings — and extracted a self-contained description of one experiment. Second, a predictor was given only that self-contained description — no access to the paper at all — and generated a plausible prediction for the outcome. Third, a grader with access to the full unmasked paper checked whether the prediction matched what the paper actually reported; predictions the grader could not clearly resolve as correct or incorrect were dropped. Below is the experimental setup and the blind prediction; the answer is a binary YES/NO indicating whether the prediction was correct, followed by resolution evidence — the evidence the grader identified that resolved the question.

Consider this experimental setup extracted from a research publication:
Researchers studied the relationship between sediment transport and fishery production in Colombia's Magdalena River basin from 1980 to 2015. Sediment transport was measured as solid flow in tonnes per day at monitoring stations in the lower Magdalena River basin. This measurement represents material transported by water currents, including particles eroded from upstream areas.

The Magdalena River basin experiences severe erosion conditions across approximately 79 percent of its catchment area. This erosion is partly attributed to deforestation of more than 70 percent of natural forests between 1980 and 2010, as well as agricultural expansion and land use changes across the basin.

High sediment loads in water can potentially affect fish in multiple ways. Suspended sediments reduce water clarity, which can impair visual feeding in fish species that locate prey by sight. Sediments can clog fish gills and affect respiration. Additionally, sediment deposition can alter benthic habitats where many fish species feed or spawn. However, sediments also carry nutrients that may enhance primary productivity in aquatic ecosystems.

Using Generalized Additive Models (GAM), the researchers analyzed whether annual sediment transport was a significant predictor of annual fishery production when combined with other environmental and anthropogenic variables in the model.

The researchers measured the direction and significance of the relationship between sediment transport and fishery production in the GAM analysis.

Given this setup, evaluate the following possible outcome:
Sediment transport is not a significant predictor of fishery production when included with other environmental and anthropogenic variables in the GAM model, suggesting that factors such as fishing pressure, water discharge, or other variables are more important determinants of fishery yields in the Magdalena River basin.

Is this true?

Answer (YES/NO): NO